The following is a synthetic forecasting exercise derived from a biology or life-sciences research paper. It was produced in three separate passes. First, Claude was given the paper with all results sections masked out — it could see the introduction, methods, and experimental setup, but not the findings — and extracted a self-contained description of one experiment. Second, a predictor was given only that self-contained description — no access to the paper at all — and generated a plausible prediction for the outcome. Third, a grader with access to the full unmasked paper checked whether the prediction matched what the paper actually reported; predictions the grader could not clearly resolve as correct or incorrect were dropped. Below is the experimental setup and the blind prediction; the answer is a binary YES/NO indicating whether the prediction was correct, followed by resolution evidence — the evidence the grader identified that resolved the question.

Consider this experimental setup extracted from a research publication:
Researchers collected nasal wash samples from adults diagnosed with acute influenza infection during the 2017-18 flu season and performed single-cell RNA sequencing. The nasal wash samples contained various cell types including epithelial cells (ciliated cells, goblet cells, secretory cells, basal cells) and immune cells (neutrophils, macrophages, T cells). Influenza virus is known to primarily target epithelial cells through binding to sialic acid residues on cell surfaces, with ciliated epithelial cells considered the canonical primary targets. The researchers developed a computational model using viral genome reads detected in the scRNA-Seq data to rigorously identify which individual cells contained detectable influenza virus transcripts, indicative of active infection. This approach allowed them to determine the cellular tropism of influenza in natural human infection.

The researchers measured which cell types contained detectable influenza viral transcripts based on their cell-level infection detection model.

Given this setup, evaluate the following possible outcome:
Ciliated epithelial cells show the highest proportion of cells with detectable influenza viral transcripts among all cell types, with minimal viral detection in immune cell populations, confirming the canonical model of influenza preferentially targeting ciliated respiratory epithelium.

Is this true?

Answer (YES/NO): NO